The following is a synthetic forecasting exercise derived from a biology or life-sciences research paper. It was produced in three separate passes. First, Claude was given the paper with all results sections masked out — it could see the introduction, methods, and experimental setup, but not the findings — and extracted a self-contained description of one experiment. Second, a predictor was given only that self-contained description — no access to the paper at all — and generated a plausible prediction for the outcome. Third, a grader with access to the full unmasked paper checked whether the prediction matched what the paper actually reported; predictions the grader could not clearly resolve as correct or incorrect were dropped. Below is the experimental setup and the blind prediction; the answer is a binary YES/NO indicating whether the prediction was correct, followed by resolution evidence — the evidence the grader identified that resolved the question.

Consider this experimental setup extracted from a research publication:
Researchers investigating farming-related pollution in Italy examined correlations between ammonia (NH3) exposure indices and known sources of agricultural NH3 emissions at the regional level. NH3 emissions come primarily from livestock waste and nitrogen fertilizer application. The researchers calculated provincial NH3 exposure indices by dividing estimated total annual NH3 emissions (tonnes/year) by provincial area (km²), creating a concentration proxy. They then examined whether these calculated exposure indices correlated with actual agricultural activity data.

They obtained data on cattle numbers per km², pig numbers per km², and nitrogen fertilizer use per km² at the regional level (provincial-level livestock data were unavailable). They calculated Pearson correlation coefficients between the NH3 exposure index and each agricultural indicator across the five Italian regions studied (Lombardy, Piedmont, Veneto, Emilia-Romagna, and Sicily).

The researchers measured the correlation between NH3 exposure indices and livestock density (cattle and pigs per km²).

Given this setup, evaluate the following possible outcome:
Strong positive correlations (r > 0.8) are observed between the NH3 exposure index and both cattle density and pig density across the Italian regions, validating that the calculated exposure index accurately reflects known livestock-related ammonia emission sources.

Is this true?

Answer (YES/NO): YES